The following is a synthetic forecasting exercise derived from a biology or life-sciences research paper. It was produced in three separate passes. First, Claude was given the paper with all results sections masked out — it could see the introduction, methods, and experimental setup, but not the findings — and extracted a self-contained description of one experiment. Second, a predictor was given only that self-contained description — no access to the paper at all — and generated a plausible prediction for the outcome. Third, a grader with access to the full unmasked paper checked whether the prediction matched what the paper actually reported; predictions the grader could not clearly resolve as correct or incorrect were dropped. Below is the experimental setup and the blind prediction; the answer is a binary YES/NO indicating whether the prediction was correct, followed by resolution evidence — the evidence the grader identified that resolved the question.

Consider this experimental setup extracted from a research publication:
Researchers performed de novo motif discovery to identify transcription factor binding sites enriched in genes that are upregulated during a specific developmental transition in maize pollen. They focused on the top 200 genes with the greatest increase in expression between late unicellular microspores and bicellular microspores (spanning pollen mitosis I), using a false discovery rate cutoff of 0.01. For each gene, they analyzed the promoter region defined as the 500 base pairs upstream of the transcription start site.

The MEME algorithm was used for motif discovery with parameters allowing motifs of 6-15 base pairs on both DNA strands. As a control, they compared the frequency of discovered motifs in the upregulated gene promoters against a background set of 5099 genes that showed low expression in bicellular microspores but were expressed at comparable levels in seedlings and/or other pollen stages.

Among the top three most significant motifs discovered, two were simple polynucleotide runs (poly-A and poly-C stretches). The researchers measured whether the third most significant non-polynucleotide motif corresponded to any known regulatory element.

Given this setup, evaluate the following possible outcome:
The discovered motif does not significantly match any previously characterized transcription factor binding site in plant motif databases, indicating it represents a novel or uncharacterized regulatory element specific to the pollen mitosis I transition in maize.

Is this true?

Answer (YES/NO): NO